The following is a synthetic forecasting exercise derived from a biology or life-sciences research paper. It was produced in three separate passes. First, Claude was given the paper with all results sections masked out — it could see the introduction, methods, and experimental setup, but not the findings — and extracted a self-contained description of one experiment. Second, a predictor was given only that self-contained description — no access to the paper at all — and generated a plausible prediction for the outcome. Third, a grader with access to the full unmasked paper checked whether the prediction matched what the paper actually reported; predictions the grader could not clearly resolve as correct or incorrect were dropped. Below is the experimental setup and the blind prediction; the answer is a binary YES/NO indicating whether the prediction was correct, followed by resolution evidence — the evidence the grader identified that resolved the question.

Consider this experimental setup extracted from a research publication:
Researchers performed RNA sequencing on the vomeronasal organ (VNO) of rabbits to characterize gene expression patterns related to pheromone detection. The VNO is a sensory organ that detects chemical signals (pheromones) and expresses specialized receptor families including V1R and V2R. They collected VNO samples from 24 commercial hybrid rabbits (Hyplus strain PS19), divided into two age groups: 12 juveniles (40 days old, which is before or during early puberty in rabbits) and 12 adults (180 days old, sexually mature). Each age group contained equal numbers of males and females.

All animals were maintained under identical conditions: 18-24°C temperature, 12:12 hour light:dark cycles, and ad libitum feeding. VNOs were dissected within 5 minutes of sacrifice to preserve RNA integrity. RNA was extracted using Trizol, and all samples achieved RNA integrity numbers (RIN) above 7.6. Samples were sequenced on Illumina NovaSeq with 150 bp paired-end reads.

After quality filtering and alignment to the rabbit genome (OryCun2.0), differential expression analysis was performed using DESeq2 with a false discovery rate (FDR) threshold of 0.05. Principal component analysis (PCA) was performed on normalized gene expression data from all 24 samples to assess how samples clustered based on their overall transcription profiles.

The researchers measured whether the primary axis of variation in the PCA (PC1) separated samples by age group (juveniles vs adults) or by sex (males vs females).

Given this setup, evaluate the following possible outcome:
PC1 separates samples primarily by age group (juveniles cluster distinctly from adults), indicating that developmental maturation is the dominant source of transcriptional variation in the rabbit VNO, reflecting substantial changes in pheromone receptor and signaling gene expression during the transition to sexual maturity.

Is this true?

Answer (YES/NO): YES